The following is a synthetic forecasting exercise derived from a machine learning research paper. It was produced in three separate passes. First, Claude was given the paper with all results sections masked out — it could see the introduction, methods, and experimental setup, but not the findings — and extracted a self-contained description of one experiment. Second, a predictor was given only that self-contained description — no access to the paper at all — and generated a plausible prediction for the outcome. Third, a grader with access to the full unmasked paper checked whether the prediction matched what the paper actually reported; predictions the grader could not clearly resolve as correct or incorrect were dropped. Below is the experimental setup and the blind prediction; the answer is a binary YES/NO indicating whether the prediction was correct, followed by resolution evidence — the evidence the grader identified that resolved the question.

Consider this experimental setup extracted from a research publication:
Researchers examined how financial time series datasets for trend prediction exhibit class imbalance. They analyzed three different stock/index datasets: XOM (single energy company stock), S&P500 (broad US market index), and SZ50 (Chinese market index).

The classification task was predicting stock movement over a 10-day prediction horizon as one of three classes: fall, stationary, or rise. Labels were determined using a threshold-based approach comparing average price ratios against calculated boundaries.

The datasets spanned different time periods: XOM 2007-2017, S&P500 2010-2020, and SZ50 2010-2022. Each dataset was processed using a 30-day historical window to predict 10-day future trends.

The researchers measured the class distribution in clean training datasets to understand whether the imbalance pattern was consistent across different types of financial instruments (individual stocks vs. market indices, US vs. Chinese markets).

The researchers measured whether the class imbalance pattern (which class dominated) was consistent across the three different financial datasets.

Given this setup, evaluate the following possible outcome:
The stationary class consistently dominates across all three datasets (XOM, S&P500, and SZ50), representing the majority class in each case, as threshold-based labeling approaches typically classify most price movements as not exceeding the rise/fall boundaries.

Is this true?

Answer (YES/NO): YES